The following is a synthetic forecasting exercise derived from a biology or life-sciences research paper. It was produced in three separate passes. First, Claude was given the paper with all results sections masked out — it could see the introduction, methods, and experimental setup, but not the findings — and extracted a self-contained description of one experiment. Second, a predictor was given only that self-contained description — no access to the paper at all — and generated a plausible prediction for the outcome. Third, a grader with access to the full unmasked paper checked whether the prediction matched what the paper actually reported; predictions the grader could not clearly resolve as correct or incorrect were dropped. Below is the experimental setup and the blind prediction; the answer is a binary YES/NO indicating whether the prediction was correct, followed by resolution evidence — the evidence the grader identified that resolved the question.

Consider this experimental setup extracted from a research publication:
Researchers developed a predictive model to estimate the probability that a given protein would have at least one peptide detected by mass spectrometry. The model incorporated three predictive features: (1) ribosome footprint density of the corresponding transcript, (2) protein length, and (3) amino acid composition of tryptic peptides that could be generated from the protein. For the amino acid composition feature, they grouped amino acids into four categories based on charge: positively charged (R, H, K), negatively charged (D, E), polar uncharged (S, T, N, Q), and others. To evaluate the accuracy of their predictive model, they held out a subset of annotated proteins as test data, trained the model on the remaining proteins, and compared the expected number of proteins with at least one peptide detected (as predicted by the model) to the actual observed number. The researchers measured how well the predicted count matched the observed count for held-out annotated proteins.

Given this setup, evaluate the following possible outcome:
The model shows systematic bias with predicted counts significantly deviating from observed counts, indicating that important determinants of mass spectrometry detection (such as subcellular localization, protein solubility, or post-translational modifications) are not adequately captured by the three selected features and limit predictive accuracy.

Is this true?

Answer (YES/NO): NO